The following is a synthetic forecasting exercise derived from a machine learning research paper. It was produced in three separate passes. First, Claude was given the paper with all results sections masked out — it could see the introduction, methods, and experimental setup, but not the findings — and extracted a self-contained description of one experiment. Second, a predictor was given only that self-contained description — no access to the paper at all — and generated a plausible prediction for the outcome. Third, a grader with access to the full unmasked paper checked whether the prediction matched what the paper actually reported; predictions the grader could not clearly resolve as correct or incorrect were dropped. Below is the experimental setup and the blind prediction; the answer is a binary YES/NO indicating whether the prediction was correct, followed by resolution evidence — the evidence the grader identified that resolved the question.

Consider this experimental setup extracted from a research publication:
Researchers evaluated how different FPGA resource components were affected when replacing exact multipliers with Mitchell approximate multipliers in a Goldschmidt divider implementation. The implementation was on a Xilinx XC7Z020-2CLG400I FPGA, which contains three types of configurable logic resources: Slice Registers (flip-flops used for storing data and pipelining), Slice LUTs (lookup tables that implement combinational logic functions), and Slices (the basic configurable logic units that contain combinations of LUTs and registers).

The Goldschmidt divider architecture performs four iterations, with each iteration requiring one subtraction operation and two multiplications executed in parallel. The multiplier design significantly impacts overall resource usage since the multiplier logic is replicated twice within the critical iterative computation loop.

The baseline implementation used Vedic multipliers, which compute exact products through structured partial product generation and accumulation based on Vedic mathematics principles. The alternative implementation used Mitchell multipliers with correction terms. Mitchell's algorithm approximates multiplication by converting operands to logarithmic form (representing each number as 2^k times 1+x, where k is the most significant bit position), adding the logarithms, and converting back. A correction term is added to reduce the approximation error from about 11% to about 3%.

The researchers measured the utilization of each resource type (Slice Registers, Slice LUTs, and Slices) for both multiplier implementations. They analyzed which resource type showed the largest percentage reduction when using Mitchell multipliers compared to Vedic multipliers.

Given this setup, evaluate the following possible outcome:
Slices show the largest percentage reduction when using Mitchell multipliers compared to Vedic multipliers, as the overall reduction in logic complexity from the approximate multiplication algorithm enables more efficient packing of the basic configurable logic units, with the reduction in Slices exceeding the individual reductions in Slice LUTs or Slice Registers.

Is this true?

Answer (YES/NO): NO